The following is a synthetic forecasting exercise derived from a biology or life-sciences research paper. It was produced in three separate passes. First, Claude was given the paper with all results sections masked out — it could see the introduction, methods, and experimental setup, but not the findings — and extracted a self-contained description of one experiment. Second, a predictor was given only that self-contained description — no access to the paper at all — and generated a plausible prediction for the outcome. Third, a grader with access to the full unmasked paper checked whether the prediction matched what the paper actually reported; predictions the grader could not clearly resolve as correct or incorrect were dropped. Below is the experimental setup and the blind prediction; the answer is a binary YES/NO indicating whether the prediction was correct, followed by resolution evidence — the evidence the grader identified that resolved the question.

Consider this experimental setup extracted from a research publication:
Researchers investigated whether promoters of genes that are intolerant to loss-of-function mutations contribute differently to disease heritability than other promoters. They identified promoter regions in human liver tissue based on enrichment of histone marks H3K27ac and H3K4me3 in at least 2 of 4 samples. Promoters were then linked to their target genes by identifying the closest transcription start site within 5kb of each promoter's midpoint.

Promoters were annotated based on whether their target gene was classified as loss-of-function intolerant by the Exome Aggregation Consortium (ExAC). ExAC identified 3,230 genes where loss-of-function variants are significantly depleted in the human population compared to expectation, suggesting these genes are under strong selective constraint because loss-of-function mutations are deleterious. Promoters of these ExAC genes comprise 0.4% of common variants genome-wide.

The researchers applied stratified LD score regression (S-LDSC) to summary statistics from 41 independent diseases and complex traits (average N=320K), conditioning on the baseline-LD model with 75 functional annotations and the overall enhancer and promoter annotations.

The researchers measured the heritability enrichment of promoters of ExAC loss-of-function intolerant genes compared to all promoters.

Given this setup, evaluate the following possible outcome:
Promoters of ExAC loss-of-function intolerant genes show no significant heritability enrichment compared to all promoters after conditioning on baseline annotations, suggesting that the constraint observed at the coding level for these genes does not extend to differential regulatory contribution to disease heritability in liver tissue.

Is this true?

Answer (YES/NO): NO